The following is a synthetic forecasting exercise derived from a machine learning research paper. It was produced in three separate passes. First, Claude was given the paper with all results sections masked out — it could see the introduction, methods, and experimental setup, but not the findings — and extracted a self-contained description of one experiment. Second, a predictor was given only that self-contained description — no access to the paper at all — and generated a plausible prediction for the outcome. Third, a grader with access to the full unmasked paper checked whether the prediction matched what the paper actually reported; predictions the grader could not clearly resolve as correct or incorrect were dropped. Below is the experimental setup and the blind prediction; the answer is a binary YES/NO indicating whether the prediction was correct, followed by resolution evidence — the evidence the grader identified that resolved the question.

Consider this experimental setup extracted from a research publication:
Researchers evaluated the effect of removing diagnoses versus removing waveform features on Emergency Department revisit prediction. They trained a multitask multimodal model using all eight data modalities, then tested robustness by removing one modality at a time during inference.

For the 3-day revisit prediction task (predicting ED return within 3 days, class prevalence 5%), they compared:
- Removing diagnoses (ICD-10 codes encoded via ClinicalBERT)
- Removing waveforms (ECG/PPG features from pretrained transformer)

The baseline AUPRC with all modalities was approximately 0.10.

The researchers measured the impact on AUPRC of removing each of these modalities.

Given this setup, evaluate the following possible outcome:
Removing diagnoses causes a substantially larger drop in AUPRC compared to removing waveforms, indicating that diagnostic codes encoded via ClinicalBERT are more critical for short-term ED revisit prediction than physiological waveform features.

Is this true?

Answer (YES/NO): NO